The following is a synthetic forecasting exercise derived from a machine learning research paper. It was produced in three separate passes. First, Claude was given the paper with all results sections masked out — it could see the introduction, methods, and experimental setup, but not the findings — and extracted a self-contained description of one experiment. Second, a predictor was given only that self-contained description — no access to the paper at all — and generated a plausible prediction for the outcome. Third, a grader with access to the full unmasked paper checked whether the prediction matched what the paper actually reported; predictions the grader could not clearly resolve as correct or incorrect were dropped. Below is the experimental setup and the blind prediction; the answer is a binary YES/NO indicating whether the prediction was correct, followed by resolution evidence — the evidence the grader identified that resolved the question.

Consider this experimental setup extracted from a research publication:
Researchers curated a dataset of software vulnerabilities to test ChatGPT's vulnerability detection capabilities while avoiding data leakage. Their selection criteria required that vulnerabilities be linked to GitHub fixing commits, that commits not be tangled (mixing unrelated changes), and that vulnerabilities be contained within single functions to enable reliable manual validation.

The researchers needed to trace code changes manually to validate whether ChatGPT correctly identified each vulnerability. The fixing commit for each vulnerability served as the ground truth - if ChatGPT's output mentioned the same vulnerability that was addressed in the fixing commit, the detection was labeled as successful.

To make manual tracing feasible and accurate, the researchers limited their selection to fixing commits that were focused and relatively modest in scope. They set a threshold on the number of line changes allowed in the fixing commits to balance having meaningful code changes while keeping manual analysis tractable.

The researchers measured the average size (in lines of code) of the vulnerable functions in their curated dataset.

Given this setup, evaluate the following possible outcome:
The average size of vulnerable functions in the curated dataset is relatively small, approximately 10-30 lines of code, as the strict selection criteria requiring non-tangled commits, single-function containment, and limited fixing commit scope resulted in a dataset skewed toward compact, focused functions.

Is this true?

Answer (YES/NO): NO